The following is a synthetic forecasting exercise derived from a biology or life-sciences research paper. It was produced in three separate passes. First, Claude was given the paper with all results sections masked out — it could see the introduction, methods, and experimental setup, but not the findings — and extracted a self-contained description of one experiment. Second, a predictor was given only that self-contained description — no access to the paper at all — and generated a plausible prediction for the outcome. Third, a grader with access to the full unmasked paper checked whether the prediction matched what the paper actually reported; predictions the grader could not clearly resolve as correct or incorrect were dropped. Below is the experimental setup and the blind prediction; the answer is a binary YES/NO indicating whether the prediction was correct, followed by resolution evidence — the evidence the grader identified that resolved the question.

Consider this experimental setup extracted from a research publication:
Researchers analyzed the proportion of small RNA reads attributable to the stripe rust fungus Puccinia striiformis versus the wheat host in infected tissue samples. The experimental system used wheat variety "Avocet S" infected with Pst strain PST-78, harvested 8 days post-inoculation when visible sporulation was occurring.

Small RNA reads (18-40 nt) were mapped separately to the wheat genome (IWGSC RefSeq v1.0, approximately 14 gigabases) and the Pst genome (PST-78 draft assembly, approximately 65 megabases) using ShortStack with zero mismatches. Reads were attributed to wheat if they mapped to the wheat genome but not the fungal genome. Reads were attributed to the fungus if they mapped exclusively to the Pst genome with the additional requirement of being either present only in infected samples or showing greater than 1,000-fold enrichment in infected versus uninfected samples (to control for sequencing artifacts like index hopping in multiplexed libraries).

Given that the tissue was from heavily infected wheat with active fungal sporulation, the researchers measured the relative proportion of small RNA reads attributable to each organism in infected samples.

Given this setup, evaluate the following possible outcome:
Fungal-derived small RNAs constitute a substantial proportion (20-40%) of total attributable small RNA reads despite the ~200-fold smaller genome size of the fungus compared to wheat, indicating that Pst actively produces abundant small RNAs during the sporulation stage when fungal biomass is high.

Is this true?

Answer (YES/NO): NO